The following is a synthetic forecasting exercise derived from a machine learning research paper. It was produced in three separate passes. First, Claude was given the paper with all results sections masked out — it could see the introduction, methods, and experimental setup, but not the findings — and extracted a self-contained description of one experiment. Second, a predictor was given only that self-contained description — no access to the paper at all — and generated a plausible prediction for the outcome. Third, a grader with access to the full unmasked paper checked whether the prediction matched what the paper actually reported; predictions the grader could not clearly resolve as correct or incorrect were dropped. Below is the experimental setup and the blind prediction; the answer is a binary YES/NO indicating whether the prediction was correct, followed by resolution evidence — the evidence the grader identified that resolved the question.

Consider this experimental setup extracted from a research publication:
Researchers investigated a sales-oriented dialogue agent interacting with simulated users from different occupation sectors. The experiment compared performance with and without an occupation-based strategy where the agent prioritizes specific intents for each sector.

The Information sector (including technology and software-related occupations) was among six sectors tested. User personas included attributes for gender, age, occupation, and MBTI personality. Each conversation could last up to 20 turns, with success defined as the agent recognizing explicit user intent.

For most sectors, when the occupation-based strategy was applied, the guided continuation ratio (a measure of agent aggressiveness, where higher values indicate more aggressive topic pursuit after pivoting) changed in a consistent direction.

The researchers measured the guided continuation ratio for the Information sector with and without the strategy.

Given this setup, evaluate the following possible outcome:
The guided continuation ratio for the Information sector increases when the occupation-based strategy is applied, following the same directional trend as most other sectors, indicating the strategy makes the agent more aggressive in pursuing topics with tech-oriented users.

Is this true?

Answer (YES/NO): NO